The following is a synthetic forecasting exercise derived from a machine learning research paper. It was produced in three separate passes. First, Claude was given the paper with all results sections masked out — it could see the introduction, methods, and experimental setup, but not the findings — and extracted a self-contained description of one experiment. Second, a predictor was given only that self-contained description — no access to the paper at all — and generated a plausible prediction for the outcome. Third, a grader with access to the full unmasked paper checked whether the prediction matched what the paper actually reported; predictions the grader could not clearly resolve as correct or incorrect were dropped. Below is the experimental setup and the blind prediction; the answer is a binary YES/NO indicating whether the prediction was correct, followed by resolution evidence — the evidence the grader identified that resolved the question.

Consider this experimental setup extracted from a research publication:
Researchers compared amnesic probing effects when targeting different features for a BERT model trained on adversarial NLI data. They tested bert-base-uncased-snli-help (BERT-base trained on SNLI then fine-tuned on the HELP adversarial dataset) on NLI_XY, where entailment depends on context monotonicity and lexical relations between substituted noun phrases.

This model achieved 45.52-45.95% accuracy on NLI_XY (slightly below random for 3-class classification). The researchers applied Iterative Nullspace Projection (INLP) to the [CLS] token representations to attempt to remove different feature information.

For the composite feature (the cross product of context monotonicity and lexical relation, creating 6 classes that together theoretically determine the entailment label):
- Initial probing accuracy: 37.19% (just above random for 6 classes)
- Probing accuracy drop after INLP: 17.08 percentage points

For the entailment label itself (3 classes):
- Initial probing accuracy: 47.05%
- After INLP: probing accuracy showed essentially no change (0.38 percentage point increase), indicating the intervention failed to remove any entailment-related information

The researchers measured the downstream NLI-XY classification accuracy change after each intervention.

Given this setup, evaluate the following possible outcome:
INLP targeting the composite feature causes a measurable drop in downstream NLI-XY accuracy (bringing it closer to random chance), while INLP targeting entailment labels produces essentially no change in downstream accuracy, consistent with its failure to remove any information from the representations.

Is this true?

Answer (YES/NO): NO